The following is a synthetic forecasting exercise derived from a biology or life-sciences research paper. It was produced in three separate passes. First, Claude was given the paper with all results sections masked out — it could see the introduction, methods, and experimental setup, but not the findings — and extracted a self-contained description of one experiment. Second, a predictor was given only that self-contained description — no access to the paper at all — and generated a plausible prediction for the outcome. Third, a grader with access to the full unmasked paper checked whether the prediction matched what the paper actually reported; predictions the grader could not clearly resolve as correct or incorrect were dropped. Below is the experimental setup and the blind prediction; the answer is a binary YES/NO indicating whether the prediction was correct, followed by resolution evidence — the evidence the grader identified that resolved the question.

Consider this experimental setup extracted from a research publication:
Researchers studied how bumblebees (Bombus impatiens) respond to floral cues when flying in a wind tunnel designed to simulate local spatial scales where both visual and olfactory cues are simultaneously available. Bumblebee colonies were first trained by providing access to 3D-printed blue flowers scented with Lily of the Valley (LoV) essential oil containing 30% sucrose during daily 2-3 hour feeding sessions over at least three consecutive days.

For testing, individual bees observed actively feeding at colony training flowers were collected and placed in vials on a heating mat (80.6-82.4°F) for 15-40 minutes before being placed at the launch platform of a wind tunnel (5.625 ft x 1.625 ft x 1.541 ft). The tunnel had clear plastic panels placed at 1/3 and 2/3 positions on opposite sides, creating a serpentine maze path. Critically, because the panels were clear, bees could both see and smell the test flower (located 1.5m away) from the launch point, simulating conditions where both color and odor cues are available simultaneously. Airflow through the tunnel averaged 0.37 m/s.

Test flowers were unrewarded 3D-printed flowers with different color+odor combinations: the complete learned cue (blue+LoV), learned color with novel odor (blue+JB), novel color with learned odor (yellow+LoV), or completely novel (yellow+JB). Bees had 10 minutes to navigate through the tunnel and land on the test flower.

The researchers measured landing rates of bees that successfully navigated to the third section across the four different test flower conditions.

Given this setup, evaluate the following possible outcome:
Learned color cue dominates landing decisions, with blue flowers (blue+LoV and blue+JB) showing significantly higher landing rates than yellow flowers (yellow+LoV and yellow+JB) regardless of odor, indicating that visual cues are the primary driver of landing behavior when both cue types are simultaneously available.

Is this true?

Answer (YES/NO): NO